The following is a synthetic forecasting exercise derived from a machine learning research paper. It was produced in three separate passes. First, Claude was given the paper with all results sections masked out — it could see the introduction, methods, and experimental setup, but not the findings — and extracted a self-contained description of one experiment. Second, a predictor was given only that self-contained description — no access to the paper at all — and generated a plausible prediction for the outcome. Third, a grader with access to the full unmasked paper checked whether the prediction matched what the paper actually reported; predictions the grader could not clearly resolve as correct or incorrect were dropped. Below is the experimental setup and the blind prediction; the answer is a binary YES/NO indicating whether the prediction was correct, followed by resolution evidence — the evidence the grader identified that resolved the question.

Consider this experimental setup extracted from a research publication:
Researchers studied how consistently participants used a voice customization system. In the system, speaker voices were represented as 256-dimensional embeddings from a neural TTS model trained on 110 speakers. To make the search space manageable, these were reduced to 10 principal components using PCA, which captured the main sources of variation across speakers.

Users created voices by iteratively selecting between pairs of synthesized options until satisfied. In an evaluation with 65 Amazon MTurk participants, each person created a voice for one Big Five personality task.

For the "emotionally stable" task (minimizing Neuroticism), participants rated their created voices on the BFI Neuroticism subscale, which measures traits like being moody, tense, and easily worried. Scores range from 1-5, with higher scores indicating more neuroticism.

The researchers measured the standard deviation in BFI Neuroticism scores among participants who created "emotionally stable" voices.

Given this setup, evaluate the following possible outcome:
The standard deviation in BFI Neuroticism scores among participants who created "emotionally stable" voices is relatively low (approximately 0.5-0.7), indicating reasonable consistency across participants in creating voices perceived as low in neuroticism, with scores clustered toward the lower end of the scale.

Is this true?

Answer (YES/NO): YES